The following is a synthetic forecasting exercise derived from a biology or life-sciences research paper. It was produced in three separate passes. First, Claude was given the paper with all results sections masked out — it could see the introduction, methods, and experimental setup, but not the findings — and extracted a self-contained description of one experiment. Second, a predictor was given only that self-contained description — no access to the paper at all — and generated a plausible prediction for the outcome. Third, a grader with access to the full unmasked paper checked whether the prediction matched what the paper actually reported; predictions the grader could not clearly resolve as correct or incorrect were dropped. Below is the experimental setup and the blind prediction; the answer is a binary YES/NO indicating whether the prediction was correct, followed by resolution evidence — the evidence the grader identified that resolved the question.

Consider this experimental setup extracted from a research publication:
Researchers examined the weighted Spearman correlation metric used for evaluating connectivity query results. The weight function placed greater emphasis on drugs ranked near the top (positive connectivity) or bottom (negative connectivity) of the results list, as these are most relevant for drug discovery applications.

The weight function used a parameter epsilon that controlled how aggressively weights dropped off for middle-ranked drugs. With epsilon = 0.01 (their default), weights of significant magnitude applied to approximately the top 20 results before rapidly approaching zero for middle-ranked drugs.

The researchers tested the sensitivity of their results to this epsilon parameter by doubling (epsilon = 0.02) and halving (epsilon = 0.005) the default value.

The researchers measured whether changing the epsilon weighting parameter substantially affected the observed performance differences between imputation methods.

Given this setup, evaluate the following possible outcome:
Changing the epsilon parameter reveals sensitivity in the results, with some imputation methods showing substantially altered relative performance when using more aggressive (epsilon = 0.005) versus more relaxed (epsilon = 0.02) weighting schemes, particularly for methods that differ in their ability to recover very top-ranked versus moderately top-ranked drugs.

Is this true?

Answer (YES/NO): NO